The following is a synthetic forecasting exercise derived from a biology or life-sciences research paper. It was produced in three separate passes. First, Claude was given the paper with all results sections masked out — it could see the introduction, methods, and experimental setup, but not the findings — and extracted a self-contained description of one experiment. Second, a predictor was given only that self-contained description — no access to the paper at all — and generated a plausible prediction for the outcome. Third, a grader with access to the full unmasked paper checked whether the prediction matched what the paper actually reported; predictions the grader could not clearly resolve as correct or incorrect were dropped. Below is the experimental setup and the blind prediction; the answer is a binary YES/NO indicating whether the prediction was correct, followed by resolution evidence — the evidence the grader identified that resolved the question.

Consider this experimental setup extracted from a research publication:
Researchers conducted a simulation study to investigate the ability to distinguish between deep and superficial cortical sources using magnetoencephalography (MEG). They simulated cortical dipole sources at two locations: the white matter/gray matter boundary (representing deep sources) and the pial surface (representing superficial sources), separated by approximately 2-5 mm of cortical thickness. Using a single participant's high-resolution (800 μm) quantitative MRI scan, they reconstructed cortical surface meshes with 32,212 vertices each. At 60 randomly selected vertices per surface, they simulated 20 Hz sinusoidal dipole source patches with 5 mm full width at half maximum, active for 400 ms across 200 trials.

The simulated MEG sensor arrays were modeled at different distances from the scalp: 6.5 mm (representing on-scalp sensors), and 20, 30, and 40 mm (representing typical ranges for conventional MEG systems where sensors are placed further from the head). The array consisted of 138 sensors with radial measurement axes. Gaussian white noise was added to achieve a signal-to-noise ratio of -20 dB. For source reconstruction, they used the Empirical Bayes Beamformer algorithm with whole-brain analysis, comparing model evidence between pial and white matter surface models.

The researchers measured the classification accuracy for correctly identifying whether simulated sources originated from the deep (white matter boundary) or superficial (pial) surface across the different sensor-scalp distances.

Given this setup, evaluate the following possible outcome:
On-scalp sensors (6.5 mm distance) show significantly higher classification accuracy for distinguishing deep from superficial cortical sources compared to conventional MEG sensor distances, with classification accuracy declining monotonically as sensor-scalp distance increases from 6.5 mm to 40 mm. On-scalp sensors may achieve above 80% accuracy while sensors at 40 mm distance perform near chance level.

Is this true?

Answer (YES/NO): NO